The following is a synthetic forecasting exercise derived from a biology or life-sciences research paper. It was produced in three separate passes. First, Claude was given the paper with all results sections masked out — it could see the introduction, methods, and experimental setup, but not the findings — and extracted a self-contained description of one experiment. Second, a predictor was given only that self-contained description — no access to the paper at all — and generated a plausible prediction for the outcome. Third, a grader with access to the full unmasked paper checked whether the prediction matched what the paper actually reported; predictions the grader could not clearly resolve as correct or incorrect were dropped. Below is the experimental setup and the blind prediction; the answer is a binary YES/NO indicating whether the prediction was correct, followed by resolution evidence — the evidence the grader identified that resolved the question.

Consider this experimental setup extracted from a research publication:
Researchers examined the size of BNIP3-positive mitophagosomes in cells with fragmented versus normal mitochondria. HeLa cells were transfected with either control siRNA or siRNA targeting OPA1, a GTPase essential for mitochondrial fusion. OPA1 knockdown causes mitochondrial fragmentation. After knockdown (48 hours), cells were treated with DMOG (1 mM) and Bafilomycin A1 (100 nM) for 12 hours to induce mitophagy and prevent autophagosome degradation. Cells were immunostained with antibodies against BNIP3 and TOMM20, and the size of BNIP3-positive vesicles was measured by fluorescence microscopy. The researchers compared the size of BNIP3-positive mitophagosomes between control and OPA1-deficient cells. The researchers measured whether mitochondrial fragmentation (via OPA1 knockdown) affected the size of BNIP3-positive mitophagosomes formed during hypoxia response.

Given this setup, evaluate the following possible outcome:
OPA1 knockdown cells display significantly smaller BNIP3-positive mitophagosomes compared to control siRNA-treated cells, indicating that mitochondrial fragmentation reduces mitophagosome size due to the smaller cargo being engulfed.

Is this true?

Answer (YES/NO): NO